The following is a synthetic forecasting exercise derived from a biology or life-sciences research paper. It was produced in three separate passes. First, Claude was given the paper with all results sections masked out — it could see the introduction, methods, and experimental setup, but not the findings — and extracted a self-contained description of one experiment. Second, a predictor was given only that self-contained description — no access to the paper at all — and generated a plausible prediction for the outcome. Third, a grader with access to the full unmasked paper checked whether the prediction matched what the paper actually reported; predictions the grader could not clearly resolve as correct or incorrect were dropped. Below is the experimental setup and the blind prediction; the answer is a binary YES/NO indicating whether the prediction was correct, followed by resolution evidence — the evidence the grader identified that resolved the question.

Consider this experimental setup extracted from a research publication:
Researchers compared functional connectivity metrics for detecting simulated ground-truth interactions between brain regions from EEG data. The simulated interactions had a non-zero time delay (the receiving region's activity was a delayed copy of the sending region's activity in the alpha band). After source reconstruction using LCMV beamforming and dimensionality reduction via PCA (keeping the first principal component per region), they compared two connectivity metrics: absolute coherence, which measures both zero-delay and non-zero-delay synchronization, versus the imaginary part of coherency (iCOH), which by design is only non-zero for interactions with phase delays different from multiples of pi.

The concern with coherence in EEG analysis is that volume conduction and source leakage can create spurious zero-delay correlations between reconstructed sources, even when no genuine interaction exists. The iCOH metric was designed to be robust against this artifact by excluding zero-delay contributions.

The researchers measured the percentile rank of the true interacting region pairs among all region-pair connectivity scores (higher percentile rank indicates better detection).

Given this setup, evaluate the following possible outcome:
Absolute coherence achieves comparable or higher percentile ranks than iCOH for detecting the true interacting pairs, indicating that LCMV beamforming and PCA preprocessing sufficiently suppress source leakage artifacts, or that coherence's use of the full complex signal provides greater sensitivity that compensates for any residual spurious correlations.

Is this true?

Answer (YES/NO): NO